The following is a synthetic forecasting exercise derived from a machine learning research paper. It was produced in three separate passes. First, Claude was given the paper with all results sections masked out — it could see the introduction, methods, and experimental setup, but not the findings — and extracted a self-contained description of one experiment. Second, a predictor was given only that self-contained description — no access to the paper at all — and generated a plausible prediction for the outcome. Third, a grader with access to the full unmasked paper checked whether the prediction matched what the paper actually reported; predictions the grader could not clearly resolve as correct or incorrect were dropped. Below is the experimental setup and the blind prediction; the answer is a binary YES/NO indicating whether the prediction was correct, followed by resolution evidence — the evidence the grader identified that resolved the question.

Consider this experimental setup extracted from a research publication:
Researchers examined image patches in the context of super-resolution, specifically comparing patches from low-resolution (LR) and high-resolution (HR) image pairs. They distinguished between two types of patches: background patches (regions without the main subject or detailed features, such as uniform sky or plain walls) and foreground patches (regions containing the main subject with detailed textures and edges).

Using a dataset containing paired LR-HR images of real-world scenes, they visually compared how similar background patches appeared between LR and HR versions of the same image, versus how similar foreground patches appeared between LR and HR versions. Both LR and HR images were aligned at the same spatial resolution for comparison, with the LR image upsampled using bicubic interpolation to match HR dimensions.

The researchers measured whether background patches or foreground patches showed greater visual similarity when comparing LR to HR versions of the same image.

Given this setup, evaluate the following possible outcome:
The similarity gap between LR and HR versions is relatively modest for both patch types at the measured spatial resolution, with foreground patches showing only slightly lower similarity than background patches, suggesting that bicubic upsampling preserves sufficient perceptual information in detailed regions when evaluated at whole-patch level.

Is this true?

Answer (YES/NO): NO